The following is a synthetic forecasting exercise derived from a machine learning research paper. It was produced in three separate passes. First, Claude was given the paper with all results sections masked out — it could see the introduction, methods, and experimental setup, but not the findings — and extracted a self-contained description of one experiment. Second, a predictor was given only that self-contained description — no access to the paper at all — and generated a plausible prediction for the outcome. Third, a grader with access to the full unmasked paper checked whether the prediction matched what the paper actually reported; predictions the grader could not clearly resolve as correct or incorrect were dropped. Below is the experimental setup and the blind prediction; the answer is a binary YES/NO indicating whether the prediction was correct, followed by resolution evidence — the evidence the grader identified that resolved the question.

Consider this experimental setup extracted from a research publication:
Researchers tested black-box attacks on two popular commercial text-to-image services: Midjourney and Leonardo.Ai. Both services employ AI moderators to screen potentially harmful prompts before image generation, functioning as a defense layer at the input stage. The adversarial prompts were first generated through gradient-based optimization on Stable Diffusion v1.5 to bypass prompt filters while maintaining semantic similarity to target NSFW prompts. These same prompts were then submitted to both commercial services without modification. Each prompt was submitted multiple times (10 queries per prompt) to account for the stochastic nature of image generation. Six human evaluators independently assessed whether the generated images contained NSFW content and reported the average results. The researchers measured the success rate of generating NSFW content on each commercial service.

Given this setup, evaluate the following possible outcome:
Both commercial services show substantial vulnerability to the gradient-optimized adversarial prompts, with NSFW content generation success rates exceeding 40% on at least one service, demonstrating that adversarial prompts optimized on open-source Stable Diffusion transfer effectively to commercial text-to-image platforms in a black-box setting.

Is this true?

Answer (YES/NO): YES